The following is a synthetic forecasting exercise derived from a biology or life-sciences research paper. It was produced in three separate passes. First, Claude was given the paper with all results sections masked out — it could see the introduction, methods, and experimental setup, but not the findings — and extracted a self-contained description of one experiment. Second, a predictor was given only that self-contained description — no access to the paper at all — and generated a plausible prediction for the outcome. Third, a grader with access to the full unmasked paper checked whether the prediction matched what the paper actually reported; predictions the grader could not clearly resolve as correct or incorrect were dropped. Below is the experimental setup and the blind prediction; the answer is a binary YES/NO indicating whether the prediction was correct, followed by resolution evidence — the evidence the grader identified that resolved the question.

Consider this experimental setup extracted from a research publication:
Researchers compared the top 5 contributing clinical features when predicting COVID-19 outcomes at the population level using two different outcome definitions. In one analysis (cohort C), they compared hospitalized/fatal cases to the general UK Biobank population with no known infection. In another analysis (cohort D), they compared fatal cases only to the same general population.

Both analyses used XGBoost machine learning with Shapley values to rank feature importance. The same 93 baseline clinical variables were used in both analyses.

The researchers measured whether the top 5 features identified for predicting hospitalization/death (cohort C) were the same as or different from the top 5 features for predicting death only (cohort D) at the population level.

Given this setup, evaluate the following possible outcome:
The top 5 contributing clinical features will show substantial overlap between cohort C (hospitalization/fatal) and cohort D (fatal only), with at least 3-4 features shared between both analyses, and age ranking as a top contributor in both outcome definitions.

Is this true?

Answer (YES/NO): YES